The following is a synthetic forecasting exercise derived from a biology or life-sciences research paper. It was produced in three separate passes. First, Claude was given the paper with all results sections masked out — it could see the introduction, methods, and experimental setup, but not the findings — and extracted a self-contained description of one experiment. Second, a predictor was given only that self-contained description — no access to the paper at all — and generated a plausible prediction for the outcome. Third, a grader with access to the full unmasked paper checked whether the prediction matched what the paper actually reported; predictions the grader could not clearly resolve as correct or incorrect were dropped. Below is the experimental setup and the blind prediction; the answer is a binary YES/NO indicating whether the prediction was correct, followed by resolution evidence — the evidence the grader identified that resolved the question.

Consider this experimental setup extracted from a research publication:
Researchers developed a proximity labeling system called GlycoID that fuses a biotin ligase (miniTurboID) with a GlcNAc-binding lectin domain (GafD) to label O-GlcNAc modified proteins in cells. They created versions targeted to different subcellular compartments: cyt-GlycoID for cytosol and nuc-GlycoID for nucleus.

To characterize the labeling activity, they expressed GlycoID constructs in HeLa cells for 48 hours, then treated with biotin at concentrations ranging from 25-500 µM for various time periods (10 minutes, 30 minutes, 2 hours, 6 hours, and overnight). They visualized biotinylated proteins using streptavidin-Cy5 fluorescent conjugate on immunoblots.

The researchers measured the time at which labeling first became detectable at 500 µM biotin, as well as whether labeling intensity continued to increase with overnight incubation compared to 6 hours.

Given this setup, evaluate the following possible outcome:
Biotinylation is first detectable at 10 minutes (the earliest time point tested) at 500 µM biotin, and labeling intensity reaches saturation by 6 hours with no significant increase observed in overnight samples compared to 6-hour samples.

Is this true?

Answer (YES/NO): YES